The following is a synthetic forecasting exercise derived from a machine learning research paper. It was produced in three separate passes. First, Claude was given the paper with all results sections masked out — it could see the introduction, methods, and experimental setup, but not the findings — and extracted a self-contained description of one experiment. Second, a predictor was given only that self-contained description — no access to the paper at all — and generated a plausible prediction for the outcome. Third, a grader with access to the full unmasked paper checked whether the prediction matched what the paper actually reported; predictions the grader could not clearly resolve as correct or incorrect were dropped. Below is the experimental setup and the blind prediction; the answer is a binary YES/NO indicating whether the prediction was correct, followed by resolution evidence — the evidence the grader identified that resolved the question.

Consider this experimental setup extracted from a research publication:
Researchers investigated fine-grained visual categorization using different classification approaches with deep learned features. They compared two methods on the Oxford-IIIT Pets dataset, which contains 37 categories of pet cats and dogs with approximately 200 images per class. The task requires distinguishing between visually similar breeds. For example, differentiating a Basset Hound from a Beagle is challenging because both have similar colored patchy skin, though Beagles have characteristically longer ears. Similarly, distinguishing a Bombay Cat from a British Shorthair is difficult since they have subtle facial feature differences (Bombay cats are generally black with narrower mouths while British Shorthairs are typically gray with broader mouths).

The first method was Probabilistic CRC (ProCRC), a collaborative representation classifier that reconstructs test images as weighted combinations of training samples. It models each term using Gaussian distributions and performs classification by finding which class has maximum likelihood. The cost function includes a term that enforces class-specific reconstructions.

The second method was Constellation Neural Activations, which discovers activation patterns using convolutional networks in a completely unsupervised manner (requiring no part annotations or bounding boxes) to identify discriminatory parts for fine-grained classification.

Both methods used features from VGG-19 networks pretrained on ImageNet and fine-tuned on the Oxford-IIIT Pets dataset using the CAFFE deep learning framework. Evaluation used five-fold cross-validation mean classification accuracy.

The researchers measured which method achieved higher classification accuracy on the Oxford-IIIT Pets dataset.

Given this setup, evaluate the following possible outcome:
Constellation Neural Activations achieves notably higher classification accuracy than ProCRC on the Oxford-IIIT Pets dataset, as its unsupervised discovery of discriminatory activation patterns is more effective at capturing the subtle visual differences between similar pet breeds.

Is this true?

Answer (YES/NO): YES